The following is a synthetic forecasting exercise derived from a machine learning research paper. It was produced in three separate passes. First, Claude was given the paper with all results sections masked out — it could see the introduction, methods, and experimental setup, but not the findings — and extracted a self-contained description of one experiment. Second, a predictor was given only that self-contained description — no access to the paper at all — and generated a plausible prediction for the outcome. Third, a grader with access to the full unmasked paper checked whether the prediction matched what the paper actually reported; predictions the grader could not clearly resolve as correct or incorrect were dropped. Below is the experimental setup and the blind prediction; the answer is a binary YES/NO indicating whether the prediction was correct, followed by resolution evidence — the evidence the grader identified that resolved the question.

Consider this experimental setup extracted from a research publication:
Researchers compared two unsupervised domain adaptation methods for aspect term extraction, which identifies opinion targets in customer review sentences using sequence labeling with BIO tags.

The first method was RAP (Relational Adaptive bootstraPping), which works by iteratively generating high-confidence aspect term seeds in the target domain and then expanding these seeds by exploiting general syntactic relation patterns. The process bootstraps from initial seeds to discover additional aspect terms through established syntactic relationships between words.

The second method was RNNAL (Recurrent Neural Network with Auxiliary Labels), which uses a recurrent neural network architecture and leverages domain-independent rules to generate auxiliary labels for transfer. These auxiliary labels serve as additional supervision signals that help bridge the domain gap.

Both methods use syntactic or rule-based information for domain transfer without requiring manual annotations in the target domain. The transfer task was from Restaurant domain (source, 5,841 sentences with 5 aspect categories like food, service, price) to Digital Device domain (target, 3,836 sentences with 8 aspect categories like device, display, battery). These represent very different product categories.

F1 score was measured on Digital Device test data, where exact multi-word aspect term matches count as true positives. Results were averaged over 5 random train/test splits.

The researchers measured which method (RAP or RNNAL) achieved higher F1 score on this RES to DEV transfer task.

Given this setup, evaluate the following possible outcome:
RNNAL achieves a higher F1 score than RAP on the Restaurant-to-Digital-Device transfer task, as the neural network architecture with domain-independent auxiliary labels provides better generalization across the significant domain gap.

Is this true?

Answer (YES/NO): YES